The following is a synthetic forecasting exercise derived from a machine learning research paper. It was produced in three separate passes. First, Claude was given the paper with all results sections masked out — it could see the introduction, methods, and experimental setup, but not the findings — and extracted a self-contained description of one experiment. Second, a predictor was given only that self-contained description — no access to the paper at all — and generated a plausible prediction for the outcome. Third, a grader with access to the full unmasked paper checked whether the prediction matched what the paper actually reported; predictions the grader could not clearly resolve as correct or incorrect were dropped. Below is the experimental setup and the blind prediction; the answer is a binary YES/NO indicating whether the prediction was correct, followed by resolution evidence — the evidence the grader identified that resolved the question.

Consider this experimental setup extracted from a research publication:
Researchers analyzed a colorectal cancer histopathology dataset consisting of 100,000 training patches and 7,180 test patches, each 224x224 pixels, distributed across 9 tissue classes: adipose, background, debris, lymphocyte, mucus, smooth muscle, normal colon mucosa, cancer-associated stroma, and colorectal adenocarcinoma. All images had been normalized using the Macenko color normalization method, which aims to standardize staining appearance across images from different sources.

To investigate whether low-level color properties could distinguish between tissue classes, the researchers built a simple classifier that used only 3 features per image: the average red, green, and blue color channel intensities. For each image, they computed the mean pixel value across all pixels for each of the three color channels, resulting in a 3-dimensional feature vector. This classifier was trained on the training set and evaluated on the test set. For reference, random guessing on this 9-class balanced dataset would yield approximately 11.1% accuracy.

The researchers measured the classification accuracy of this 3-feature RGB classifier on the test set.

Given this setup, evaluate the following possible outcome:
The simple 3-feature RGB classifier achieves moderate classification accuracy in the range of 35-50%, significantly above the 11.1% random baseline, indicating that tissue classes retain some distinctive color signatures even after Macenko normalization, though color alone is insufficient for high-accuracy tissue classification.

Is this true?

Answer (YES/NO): NO